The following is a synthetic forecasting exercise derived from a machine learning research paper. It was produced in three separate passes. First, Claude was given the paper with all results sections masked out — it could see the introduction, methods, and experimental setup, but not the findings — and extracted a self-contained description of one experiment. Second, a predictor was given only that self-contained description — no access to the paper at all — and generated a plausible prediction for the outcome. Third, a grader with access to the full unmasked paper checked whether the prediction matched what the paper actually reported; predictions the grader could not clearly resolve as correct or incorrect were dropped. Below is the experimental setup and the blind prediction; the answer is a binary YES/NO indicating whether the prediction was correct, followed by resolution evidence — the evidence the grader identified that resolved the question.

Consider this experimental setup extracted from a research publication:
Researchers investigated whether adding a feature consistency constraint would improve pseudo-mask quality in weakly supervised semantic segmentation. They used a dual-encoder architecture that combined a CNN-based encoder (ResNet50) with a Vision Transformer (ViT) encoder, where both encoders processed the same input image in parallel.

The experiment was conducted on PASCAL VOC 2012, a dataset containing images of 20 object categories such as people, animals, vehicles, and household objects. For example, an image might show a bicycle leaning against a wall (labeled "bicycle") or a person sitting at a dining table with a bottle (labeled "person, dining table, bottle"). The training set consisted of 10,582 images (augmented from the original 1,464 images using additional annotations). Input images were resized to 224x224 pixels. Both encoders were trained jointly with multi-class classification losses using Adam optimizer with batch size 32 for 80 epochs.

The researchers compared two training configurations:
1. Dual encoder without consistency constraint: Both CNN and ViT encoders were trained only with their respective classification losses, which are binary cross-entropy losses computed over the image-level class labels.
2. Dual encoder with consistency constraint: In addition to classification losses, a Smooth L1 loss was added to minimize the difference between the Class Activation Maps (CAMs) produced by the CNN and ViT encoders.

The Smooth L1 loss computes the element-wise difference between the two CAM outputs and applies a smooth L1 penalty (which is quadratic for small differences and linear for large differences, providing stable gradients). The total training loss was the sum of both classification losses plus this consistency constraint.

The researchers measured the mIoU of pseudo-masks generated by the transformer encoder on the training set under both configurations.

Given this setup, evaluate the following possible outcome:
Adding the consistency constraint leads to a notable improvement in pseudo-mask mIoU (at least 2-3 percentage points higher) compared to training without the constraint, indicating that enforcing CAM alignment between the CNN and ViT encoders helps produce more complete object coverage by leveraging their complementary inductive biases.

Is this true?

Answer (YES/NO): YES